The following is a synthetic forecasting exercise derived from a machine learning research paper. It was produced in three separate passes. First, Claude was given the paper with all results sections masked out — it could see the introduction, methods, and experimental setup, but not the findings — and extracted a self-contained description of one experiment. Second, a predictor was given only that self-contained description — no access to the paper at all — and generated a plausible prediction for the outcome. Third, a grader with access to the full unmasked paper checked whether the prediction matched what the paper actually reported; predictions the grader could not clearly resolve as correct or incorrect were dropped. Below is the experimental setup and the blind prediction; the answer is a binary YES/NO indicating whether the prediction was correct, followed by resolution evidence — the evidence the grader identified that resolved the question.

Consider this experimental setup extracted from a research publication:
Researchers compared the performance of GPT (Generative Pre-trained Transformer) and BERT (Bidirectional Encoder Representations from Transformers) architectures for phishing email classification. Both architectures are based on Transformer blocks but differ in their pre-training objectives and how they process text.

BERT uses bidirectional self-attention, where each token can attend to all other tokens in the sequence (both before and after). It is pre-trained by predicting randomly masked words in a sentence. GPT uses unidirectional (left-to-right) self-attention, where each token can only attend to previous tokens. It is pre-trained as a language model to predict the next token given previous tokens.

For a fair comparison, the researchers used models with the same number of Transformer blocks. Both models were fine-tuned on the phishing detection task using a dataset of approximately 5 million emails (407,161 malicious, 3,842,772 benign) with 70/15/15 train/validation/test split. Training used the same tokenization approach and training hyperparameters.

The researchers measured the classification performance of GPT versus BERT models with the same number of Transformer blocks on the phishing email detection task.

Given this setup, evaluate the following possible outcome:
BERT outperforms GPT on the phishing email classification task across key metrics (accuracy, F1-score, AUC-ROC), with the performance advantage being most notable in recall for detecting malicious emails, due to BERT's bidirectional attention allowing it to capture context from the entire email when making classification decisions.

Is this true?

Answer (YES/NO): NO